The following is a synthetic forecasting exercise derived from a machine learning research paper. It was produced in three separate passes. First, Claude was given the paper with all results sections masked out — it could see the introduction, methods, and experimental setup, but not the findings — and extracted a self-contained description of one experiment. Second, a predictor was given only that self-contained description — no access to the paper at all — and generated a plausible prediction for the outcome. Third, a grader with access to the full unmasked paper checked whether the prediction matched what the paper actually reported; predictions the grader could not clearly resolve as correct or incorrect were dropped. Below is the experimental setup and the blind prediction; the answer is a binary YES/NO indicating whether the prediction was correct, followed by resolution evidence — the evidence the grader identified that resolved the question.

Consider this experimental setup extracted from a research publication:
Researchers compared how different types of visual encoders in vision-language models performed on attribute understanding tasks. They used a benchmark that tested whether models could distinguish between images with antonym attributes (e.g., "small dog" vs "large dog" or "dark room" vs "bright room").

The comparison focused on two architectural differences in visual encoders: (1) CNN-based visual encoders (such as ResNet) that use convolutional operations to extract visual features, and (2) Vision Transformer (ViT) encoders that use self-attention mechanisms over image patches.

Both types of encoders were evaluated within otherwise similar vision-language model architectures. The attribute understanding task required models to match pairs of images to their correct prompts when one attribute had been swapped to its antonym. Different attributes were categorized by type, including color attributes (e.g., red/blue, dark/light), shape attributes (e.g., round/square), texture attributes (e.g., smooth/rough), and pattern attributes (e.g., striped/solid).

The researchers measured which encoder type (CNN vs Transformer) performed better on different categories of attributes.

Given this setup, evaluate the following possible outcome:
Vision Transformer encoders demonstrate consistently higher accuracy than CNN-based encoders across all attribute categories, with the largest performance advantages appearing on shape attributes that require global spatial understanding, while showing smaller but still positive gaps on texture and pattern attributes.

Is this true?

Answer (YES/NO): NO